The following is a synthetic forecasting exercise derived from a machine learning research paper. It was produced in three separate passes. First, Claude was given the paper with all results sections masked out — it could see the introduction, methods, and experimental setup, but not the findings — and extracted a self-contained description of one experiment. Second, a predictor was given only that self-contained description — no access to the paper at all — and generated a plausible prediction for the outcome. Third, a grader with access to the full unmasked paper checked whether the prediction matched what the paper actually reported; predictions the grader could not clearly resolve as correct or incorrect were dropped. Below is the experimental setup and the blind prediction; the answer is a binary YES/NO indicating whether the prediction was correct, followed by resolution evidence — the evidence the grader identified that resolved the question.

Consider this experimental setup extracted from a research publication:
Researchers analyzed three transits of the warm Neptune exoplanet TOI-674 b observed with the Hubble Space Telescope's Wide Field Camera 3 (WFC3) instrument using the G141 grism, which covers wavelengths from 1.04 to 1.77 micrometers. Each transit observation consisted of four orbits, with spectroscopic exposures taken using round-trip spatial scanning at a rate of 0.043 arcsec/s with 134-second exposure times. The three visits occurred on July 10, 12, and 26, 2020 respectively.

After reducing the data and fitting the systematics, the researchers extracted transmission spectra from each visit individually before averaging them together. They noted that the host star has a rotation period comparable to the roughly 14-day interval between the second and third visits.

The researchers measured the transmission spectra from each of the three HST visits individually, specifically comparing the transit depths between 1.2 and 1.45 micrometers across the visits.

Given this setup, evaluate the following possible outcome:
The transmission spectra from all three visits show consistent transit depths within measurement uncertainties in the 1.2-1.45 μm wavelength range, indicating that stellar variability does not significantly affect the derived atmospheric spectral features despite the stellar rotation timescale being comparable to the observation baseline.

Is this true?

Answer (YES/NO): NO